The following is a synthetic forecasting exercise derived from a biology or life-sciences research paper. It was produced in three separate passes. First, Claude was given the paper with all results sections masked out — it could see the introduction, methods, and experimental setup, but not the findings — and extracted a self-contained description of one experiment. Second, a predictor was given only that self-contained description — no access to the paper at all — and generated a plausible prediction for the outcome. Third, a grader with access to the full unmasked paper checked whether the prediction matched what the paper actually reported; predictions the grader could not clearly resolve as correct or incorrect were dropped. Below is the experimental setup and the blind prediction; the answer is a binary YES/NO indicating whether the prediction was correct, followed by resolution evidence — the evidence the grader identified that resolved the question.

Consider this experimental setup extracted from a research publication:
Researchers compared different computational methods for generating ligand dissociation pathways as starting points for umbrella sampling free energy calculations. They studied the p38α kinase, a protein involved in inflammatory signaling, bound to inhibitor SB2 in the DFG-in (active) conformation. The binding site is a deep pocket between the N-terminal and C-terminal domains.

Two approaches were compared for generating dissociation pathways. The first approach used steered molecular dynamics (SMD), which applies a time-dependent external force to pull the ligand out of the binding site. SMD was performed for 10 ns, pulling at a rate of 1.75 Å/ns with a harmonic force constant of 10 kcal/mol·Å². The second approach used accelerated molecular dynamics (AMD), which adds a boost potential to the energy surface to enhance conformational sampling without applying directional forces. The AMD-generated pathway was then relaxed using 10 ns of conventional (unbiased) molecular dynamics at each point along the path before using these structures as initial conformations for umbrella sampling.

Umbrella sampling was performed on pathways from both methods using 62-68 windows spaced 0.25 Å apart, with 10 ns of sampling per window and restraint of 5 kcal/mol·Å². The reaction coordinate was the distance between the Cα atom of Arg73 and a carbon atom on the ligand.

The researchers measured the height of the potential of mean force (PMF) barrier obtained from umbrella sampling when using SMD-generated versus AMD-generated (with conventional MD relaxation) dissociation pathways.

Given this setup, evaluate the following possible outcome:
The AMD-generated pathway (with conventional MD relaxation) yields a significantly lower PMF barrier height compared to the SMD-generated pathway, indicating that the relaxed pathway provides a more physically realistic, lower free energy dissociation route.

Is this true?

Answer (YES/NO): YES